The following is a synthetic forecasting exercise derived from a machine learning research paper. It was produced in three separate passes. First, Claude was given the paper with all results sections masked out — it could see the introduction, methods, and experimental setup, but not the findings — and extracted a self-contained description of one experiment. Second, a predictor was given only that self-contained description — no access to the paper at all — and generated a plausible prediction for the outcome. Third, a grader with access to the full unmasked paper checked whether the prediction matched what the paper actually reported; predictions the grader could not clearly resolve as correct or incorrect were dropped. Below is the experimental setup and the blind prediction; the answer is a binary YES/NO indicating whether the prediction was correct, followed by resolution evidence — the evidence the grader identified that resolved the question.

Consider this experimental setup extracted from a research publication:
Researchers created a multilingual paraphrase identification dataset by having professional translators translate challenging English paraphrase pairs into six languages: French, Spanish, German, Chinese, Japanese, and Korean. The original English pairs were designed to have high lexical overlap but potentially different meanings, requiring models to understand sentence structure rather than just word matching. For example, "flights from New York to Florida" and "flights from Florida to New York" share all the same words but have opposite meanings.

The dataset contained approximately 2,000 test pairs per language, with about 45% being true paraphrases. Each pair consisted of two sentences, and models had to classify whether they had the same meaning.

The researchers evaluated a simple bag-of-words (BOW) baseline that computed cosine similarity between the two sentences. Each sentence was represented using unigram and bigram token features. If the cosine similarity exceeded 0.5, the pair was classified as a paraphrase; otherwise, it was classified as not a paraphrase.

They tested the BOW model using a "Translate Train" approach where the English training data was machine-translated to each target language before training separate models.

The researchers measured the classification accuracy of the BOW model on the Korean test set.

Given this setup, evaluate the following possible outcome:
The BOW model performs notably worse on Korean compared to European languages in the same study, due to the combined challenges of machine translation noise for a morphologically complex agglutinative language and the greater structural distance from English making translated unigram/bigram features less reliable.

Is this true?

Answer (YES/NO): NO